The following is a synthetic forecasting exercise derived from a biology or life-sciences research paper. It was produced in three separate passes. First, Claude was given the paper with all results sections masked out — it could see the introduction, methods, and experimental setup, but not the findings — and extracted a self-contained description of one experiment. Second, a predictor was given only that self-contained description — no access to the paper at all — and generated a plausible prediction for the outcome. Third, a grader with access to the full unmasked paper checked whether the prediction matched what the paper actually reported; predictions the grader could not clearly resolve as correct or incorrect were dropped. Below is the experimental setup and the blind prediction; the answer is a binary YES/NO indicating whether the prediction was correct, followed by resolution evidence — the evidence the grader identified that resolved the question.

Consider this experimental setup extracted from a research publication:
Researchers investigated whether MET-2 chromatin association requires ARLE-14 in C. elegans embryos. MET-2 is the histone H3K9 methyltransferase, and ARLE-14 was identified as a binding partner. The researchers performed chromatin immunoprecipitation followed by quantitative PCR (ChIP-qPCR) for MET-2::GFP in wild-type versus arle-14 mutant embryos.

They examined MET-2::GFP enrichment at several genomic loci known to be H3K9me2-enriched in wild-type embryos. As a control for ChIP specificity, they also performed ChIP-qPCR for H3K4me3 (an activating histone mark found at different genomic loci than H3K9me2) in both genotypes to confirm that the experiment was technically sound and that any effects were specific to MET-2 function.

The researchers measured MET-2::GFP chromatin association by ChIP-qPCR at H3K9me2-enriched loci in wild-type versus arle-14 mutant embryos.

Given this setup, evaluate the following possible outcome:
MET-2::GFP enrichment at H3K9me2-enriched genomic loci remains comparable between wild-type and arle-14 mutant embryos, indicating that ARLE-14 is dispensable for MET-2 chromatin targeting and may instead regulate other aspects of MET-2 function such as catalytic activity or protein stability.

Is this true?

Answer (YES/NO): NO